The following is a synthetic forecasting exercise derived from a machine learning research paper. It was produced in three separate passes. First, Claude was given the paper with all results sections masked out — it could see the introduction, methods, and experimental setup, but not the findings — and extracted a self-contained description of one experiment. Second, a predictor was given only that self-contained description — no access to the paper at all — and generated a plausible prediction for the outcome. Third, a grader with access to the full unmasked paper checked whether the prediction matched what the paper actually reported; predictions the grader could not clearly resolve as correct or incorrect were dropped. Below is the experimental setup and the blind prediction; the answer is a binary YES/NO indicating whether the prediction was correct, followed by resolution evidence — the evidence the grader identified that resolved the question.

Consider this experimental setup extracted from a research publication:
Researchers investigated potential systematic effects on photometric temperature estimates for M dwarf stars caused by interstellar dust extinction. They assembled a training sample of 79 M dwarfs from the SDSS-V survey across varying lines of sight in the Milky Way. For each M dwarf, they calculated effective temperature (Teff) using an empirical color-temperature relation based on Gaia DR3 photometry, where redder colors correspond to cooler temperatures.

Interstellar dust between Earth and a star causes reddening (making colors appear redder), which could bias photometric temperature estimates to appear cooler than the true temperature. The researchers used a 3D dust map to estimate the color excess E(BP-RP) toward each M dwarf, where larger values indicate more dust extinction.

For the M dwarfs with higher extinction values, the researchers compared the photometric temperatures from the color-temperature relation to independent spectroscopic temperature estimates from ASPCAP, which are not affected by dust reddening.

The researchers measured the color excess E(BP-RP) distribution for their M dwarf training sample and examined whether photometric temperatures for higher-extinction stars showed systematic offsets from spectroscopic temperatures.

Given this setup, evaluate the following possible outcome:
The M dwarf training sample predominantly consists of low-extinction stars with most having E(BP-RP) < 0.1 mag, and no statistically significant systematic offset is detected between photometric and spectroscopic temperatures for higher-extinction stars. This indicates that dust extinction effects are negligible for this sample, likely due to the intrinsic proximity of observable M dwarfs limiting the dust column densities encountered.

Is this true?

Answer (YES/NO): YES